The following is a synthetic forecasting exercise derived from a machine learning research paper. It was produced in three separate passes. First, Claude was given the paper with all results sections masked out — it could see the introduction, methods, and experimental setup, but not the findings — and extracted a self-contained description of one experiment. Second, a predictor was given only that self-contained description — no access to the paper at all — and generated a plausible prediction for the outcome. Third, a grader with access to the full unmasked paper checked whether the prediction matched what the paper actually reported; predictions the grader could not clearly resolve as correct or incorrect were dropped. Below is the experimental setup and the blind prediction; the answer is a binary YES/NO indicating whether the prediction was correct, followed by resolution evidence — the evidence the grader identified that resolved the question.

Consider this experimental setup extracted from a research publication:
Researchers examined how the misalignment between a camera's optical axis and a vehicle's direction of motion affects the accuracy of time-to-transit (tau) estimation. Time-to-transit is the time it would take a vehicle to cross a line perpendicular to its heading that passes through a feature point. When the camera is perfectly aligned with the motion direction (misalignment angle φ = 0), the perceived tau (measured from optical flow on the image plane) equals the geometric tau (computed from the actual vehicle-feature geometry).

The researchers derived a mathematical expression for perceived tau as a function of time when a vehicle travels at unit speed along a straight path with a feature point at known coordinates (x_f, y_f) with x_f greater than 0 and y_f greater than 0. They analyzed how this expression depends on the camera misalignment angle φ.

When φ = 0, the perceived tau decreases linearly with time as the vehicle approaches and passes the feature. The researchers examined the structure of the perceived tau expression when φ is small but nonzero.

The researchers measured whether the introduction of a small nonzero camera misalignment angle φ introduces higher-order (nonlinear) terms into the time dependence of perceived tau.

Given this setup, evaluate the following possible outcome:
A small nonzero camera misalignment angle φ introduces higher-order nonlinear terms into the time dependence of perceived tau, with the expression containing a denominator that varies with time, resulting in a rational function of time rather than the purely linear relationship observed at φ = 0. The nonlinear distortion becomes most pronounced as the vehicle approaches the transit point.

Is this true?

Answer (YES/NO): NO